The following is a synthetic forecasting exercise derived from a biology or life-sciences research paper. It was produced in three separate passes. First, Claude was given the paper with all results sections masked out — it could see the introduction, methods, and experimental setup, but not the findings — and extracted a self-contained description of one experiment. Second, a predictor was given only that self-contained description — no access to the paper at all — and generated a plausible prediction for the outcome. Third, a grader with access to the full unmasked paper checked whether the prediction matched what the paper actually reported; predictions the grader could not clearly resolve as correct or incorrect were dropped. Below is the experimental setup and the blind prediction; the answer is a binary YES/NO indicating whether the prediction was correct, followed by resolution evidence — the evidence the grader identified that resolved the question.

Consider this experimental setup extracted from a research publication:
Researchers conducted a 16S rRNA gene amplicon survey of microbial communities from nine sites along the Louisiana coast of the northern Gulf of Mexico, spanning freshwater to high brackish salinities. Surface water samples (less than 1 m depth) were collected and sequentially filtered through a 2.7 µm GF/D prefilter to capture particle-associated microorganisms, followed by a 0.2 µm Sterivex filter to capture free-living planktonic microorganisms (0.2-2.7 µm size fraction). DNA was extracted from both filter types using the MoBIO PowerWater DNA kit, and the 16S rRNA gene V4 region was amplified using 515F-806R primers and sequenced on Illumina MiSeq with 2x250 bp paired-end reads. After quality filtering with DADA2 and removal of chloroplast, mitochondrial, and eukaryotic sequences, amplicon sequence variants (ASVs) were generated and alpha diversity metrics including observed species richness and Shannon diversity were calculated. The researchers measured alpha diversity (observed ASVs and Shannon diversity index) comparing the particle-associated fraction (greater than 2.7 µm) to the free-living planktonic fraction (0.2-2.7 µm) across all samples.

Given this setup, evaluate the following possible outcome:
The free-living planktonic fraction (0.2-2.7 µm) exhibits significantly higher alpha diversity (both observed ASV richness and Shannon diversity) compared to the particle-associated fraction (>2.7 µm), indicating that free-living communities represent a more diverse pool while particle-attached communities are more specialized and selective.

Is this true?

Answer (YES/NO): NO